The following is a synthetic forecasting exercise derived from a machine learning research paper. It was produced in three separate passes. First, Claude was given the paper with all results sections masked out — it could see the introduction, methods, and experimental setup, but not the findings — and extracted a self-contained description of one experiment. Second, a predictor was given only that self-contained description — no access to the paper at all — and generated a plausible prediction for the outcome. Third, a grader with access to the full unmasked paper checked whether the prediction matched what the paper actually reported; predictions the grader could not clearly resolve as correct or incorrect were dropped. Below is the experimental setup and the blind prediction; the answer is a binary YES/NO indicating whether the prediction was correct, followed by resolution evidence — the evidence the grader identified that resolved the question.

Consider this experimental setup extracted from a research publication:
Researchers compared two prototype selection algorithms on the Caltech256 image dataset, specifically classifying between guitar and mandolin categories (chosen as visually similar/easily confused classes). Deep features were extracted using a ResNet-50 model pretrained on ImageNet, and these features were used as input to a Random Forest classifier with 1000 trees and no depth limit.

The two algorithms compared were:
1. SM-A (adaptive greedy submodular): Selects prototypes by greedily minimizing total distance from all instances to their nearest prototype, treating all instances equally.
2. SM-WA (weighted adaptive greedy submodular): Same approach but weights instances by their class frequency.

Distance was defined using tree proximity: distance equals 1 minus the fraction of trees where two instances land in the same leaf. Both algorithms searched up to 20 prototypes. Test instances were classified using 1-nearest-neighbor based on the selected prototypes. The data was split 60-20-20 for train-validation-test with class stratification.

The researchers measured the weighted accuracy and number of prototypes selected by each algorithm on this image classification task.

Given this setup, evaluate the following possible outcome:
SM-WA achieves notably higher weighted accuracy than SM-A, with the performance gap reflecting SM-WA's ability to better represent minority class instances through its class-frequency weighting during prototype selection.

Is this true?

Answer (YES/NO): NO